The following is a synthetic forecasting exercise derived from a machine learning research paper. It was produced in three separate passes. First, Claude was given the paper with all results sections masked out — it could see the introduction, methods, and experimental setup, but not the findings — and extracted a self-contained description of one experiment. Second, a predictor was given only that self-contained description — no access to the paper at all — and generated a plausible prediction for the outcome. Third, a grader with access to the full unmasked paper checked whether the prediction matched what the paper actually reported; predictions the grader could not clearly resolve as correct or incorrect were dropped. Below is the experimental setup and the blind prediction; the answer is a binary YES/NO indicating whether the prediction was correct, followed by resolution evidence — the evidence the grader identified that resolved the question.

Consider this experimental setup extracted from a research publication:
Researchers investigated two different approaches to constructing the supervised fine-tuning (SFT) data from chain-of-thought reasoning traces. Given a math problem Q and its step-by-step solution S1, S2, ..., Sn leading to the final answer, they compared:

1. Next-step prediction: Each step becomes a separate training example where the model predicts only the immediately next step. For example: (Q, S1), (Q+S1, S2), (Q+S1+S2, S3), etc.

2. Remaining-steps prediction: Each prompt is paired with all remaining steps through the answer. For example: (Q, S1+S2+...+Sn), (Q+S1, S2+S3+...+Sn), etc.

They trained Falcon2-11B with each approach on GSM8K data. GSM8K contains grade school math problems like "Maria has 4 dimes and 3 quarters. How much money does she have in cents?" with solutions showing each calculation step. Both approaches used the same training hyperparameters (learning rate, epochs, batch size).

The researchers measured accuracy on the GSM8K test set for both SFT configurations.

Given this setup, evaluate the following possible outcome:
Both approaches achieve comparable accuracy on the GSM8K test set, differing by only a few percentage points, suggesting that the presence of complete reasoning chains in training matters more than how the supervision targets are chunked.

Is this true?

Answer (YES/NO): YES